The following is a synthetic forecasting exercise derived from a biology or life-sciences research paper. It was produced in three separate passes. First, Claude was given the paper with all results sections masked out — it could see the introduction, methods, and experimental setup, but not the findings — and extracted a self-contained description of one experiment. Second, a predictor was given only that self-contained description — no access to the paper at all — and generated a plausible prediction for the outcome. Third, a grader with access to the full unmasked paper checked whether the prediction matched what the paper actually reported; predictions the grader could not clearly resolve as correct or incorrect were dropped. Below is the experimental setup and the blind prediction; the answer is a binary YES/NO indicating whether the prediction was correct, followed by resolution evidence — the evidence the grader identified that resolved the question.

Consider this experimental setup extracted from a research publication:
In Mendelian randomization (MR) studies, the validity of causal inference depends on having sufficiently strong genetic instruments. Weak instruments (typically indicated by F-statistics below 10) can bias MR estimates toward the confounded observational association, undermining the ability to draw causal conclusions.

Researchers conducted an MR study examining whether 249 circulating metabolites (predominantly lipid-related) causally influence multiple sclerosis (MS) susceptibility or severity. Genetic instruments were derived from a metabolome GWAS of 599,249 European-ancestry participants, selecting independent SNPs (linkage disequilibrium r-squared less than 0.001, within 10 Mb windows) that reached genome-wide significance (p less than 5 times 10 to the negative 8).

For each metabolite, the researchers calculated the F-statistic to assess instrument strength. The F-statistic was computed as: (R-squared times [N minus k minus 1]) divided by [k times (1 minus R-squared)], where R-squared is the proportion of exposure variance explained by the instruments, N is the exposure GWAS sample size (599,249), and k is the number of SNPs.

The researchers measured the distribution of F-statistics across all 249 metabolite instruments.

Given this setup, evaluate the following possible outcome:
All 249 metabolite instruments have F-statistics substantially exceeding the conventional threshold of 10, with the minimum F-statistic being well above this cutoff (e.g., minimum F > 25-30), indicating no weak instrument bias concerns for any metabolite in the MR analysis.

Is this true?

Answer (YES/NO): YES